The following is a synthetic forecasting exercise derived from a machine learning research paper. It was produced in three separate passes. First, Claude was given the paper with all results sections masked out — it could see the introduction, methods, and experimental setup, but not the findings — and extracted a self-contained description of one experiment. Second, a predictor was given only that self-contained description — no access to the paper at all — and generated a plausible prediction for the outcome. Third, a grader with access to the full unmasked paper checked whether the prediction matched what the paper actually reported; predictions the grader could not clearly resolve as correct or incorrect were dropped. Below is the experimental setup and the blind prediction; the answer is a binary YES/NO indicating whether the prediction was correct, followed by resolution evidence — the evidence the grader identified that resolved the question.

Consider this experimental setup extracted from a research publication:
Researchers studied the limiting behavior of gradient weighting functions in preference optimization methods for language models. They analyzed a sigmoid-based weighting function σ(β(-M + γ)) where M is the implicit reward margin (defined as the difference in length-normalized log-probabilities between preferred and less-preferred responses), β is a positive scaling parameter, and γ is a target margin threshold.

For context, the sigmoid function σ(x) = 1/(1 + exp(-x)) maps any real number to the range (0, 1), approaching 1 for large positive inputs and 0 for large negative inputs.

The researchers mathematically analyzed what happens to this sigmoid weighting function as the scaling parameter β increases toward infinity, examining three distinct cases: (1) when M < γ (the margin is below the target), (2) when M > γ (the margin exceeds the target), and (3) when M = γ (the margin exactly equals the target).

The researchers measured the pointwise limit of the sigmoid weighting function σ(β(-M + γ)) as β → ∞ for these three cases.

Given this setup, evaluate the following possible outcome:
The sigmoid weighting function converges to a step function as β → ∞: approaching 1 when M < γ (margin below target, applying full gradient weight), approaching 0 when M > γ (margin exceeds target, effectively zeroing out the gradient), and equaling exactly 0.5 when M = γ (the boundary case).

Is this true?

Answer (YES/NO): YES